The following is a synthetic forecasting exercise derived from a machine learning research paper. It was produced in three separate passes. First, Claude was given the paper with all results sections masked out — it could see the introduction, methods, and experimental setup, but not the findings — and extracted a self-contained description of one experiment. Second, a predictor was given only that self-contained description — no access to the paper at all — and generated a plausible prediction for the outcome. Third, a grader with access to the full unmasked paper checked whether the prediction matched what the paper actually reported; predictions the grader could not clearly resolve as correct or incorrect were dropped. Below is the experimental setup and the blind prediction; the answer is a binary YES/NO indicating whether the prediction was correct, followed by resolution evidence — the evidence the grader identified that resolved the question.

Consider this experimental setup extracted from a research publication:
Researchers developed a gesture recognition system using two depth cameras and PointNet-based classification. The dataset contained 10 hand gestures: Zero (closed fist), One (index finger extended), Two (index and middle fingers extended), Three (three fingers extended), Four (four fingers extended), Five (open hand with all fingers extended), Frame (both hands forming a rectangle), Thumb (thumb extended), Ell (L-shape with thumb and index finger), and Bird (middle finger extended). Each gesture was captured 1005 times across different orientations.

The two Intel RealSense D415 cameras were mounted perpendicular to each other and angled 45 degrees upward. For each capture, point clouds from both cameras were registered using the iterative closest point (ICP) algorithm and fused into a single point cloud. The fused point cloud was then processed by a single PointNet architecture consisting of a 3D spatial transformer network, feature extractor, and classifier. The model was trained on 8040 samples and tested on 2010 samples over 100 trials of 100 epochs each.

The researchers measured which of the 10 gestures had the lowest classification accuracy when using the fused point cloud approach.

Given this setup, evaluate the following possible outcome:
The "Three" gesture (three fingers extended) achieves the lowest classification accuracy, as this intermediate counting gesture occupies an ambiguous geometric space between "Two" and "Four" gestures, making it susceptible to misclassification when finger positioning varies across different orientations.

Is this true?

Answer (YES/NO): NO